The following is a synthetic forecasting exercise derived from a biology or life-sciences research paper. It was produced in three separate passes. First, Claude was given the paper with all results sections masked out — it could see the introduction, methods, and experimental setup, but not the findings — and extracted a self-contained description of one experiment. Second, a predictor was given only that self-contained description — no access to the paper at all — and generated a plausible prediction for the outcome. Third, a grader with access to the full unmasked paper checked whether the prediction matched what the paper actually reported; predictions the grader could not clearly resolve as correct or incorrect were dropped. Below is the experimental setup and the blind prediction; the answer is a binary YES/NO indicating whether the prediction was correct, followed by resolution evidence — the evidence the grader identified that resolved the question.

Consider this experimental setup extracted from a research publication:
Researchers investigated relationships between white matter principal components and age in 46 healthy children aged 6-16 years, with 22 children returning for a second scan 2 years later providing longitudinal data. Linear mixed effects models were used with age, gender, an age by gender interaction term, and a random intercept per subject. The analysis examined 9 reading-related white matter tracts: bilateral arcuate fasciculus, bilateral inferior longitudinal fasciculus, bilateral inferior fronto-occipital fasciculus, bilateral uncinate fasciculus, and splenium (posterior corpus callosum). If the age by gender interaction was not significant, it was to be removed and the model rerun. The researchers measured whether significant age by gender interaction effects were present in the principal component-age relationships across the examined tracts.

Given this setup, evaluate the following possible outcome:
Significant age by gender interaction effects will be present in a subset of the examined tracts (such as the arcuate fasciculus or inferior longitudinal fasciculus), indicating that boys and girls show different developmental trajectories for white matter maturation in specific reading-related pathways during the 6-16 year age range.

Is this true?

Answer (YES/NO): NO